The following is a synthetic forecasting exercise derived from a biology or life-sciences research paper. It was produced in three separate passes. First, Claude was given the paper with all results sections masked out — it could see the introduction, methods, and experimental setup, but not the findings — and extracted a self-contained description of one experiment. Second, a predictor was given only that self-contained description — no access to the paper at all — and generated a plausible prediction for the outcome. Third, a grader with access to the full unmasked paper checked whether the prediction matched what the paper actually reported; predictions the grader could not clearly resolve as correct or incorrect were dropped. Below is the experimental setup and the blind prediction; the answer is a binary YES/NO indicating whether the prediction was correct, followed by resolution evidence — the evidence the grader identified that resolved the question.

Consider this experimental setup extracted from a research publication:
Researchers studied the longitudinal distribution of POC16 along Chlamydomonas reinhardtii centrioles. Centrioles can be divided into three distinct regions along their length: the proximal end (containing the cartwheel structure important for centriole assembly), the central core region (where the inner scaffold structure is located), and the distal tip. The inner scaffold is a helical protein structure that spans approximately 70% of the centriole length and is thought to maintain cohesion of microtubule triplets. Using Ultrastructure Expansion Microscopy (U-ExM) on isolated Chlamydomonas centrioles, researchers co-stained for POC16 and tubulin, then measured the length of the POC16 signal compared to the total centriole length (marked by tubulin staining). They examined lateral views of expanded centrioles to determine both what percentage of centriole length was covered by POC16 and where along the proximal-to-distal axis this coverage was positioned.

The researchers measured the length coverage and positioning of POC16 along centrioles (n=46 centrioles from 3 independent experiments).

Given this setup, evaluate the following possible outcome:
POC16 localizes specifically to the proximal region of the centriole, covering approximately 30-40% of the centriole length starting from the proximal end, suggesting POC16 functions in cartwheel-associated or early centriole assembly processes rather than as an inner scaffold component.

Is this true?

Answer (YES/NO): NO